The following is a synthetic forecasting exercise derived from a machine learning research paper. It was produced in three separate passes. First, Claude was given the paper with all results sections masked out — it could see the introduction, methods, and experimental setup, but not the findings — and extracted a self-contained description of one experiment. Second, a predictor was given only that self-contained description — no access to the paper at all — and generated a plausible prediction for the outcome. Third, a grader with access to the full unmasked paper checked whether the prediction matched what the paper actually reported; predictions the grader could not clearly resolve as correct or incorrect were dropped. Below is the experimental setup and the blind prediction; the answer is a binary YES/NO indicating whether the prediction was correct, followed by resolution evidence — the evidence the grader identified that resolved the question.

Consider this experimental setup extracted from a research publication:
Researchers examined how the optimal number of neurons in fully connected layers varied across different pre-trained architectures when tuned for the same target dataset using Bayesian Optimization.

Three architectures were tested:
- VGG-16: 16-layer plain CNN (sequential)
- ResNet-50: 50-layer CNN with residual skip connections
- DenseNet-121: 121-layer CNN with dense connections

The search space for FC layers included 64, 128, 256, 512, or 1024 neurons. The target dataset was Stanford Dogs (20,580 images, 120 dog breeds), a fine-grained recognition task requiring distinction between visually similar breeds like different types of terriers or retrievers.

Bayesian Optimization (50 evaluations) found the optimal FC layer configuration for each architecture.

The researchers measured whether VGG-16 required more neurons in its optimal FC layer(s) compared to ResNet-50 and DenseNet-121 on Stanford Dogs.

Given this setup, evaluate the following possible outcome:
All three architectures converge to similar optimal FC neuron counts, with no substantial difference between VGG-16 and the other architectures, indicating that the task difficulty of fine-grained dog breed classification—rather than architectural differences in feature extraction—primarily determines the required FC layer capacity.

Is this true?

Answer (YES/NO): NO